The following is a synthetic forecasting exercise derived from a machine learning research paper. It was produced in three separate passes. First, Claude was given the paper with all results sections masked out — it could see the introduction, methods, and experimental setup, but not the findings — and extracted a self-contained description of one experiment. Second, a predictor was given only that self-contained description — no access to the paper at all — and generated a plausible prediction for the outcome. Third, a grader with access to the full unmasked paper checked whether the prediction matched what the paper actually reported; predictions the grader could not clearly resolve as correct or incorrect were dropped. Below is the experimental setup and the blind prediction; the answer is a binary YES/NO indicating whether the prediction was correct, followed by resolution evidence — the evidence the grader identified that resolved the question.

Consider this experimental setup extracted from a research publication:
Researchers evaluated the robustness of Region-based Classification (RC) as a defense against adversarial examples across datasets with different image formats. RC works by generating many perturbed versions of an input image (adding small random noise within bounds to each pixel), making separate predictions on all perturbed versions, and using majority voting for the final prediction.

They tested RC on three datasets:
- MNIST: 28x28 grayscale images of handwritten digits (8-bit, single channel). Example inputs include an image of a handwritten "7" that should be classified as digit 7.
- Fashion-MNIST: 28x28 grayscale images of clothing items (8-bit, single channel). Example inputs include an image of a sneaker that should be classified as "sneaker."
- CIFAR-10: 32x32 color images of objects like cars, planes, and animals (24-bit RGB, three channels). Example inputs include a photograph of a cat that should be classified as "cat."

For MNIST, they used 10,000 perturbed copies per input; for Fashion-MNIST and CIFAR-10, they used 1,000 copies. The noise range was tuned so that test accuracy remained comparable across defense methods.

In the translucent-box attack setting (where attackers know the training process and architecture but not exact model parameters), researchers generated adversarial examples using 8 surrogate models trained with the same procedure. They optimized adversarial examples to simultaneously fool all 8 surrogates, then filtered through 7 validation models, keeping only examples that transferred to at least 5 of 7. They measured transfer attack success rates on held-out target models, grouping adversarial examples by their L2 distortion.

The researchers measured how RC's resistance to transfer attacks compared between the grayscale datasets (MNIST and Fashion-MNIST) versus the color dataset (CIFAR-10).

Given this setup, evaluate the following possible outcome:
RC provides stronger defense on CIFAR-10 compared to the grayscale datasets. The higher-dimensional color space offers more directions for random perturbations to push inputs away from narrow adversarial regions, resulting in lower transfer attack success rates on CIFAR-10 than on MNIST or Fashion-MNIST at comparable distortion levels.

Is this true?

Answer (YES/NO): NO